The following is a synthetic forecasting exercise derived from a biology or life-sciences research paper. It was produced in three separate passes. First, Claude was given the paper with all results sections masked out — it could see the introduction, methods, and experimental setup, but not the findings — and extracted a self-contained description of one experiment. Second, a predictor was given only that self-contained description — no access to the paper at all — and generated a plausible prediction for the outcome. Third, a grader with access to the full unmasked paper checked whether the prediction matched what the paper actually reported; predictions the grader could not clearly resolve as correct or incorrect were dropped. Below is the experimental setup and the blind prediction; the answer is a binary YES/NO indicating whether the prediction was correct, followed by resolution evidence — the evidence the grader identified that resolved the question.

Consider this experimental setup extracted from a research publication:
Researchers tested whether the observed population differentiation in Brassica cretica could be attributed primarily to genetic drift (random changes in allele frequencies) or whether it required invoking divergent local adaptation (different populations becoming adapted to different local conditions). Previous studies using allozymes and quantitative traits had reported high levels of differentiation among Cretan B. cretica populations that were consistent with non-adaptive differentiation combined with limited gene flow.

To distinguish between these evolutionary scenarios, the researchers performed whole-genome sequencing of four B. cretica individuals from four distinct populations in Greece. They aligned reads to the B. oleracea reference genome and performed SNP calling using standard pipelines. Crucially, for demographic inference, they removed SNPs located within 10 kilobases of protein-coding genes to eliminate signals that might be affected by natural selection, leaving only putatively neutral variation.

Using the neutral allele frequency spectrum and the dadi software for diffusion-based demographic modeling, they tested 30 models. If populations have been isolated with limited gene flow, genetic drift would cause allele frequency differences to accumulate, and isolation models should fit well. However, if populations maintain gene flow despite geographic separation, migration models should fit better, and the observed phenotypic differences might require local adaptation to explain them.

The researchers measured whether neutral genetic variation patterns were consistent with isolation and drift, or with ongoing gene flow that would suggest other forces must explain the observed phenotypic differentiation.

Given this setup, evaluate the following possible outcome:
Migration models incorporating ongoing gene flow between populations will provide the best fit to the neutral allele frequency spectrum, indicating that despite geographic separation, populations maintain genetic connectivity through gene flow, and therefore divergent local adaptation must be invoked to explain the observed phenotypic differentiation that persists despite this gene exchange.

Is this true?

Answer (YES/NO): NO